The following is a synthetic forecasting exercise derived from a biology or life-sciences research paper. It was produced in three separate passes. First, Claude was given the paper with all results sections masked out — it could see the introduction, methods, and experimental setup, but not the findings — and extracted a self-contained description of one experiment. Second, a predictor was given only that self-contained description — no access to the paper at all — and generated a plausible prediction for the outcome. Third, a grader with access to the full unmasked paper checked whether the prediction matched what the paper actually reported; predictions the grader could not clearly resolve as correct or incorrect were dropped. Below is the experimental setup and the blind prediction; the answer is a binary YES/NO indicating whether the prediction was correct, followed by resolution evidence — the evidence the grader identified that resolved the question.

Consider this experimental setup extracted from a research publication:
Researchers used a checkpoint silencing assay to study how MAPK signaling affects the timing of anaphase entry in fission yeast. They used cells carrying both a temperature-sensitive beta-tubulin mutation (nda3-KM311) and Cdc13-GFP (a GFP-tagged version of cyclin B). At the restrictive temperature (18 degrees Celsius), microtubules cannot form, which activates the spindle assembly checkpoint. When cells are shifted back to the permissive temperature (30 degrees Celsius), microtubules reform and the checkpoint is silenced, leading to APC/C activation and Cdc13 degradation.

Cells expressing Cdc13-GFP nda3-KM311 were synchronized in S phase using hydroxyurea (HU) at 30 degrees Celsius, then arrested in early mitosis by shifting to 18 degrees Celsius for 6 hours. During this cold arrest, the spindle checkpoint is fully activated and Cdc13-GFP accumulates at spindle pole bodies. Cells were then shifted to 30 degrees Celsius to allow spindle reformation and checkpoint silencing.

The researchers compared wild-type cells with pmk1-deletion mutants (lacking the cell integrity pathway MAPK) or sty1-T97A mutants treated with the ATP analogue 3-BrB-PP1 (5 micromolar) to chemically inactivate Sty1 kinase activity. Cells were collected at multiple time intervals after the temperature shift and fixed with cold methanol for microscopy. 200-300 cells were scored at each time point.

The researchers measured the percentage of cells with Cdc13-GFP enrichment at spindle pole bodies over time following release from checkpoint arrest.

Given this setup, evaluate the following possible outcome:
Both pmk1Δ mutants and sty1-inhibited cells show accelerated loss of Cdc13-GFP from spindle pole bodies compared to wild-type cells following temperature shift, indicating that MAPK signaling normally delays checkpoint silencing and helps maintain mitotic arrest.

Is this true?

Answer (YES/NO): YES